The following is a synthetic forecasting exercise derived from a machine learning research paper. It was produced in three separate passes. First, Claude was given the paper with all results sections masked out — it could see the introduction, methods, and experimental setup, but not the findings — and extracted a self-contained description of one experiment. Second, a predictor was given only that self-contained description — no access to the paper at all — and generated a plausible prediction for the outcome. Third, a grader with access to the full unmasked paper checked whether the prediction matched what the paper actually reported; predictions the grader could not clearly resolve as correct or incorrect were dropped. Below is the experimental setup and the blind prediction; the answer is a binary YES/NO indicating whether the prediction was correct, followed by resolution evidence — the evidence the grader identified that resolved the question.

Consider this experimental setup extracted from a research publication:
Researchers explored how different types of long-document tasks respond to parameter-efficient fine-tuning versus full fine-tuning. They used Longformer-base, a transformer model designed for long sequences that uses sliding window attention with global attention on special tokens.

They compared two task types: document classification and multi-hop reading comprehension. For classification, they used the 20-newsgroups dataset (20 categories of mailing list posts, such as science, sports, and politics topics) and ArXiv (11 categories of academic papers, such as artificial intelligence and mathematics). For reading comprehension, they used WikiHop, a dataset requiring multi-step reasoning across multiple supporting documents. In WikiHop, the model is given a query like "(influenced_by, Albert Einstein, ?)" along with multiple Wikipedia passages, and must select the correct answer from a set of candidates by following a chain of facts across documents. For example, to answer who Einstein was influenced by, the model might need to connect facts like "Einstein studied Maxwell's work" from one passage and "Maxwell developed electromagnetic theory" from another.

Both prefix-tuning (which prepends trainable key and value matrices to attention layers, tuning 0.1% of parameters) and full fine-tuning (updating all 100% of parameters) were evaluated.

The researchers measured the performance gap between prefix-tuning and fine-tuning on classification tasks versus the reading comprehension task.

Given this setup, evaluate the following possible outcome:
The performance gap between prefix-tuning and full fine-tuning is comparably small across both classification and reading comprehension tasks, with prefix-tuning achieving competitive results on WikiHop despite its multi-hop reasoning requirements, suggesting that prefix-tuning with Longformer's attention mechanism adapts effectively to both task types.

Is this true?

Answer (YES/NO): NO